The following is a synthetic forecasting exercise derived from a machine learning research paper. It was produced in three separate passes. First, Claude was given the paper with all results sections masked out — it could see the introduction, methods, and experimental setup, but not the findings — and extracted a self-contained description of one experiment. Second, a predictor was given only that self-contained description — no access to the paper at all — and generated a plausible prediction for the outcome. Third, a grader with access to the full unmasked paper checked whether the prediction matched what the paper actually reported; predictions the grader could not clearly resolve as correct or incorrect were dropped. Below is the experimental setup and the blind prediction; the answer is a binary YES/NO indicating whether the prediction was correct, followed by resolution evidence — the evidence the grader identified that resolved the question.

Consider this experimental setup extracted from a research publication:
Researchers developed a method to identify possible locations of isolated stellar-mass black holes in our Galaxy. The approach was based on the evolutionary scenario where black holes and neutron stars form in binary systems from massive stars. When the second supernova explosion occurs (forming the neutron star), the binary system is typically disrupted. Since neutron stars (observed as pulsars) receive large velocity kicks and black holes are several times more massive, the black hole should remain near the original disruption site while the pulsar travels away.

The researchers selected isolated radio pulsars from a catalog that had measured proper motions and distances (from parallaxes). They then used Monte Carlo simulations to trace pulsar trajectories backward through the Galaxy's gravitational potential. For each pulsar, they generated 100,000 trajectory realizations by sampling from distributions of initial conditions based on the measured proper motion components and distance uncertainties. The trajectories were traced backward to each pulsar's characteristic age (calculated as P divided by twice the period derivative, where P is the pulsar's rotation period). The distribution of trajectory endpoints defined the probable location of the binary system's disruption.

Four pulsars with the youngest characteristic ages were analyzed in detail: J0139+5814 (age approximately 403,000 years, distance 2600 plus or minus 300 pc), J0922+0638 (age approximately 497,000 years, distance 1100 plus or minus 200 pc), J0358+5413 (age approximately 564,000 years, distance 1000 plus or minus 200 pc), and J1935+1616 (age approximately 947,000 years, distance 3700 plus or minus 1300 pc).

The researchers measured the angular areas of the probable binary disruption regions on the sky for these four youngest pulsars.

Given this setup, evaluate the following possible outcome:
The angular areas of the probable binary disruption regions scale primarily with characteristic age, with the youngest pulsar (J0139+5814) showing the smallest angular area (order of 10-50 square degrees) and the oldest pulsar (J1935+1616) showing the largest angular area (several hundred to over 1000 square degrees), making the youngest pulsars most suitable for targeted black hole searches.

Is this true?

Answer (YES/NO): NO